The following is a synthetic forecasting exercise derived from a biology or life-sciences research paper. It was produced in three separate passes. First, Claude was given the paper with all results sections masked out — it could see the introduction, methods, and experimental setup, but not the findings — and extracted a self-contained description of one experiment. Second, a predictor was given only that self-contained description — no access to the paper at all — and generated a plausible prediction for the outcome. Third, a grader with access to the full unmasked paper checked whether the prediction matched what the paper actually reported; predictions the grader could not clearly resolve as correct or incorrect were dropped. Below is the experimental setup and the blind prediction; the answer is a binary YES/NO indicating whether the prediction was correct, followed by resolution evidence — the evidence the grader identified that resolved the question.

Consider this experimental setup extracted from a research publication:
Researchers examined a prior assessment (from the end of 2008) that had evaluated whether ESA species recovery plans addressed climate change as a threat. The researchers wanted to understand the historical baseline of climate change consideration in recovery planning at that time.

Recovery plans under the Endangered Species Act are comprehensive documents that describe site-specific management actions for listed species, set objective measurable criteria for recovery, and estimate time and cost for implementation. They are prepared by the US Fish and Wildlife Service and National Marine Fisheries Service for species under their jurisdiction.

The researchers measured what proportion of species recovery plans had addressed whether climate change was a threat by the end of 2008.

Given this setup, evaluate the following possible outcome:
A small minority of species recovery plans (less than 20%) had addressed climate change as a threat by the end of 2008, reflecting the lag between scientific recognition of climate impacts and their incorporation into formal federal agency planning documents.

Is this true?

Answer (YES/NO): YES